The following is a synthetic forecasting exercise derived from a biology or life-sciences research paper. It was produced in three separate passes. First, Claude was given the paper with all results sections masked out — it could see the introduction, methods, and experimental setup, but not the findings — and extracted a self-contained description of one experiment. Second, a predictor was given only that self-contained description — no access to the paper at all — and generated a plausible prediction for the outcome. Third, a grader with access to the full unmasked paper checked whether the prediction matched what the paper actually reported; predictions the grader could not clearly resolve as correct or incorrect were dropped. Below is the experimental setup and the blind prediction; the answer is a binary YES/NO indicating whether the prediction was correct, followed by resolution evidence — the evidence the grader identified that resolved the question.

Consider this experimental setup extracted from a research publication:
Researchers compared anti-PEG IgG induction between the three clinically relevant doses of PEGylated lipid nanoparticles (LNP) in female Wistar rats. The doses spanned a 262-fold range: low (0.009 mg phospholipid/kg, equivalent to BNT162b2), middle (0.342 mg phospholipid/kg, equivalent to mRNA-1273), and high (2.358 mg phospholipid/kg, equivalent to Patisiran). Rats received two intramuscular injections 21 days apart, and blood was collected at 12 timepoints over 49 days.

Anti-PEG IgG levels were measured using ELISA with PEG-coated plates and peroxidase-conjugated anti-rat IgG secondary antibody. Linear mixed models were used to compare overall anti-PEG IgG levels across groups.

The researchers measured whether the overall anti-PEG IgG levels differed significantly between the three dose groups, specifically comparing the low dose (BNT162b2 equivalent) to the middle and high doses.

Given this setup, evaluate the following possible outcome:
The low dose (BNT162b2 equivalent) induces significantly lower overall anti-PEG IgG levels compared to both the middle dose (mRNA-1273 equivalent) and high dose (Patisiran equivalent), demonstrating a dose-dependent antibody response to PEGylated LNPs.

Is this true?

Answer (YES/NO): YES